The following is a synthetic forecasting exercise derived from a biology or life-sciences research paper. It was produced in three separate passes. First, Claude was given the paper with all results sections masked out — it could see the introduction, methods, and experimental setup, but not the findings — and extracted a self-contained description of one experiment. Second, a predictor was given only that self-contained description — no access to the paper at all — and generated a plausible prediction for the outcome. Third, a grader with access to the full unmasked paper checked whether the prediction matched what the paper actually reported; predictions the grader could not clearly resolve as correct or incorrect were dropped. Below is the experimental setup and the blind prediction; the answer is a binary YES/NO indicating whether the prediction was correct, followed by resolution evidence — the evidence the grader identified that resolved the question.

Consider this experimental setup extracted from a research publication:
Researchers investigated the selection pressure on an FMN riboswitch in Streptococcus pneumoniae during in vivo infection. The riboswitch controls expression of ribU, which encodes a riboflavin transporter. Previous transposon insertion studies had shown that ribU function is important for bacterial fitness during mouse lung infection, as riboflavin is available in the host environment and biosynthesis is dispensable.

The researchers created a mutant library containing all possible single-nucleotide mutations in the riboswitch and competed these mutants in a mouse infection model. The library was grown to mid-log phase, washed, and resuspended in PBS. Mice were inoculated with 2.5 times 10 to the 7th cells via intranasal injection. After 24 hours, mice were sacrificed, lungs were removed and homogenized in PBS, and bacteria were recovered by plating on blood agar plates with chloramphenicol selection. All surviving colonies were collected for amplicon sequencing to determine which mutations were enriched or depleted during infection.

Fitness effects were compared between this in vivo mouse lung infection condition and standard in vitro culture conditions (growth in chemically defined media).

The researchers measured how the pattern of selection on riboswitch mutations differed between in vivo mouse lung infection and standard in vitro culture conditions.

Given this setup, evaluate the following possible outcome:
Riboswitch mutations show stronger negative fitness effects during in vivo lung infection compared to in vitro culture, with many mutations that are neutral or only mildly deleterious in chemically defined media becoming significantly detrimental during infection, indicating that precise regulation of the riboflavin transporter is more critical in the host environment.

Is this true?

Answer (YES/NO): NO